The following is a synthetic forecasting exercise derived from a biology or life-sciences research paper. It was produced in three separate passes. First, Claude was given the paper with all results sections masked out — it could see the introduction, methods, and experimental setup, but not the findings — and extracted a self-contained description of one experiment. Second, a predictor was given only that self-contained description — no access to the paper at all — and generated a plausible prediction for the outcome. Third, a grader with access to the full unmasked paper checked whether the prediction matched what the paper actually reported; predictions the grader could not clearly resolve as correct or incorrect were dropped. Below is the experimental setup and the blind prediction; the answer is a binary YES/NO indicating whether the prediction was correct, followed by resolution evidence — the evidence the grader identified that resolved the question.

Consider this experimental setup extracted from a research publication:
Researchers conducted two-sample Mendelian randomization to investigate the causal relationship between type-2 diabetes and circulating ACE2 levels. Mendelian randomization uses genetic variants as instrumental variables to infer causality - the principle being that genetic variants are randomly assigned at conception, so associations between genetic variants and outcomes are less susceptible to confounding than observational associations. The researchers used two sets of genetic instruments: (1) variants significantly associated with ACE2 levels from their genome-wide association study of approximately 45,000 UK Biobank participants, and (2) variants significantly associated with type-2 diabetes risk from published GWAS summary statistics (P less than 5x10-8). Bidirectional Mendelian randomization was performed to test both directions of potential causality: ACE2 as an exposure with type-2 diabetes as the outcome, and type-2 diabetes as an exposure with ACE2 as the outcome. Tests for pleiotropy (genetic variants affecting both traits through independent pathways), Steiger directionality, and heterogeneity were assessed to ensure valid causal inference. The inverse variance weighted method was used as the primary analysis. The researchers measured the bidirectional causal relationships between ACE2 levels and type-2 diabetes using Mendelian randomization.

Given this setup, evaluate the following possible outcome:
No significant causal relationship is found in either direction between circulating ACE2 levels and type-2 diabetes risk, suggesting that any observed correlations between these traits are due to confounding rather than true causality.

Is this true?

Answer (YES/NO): NO